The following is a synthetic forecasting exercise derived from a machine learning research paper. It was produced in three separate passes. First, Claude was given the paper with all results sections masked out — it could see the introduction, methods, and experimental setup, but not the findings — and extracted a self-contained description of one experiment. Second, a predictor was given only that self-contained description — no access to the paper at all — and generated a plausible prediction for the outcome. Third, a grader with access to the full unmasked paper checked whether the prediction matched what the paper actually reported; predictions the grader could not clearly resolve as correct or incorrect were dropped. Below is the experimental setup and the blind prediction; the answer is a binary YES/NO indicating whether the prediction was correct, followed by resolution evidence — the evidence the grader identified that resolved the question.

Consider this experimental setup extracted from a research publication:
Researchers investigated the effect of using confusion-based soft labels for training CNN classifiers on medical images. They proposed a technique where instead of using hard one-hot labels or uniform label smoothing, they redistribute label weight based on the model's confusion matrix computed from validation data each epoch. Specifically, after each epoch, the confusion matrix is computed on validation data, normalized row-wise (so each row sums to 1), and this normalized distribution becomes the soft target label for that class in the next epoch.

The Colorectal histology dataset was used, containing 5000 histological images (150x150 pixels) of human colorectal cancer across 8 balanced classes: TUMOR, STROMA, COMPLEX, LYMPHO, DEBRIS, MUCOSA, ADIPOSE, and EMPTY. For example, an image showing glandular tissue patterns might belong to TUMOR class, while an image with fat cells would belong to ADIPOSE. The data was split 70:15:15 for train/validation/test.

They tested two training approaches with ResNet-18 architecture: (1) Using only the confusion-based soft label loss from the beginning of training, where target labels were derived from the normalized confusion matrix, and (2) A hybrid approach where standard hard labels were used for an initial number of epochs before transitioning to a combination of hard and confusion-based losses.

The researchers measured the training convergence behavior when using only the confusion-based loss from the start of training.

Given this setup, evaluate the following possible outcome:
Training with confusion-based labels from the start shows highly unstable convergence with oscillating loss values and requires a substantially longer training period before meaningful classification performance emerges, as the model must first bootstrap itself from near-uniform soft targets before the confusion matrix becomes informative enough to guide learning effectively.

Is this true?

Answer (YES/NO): NO